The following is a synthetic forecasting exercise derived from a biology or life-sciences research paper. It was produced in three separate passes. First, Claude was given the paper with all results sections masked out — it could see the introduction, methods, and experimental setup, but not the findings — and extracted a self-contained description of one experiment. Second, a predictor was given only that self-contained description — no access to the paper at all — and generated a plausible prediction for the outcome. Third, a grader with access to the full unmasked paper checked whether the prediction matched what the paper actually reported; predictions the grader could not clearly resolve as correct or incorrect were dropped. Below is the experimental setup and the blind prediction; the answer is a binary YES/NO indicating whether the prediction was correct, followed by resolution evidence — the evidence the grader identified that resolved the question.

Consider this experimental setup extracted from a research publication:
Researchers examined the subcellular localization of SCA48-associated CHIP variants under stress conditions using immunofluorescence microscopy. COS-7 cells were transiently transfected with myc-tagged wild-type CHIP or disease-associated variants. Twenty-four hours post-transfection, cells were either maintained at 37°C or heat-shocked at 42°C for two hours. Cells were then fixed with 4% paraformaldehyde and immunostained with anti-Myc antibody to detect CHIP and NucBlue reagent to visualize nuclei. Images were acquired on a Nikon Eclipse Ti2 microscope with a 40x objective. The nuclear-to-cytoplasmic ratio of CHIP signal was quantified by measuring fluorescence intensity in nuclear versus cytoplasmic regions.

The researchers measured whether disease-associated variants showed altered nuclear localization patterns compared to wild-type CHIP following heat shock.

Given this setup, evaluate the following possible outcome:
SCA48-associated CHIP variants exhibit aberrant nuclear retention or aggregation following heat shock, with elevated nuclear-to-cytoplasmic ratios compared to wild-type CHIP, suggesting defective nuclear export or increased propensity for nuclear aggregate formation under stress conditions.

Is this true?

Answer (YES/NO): NO